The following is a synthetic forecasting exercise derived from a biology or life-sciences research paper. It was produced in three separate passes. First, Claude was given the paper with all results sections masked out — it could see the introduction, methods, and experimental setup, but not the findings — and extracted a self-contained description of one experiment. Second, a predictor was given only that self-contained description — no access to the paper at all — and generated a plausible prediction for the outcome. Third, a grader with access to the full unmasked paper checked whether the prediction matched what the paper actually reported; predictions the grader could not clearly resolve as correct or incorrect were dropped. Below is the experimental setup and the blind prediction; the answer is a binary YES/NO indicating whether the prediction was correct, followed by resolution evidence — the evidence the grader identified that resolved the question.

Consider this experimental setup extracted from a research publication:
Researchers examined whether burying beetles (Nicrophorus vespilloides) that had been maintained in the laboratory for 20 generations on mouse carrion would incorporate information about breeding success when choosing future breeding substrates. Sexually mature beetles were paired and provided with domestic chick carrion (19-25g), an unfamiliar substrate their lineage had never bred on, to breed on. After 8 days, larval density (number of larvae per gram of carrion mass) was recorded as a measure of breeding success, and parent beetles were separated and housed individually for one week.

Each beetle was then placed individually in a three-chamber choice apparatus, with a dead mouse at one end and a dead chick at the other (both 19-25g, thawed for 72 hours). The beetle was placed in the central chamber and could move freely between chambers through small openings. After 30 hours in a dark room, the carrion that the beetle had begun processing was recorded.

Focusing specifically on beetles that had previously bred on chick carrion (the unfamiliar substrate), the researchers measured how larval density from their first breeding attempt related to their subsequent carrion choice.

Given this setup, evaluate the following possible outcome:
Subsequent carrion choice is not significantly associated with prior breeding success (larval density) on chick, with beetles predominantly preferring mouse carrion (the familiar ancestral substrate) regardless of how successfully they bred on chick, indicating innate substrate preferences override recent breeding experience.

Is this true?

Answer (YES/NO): NO